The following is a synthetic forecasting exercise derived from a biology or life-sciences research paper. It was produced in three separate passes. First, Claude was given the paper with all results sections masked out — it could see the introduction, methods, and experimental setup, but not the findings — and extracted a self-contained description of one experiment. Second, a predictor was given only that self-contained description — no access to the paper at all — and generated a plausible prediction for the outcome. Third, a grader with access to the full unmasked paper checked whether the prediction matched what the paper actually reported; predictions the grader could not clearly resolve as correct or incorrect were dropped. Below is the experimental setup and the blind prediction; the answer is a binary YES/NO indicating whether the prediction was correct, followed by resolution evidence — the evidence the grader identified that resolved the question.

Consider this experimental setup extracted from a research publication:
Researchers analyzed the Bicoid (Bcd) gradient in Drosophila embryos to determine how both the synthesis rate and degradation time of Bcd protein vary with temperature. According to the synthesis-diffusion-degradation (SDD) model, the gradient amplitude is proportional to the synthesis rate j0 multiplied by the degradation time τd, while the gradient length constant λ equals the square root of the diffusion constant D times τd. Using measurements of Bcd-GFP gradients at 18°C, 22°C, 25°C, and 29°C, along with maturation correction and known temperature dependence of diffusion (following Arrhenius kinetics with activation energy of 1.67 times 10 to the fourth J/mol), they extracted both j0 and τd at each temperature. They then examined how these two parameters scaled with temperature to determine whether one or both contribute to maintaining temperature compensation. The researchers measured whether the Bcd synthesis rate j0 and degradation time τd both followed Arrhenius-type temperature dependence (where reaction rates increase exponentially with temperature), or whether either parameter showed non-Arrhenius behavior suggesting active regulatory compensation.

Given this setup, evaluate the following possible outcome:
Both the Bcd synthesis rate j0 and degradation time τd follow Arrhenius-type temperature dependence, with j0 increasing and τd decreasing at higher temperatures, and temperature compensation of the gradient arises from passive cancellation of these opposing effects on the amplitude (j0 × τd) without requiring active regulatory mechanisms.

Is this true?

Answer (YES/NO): NO